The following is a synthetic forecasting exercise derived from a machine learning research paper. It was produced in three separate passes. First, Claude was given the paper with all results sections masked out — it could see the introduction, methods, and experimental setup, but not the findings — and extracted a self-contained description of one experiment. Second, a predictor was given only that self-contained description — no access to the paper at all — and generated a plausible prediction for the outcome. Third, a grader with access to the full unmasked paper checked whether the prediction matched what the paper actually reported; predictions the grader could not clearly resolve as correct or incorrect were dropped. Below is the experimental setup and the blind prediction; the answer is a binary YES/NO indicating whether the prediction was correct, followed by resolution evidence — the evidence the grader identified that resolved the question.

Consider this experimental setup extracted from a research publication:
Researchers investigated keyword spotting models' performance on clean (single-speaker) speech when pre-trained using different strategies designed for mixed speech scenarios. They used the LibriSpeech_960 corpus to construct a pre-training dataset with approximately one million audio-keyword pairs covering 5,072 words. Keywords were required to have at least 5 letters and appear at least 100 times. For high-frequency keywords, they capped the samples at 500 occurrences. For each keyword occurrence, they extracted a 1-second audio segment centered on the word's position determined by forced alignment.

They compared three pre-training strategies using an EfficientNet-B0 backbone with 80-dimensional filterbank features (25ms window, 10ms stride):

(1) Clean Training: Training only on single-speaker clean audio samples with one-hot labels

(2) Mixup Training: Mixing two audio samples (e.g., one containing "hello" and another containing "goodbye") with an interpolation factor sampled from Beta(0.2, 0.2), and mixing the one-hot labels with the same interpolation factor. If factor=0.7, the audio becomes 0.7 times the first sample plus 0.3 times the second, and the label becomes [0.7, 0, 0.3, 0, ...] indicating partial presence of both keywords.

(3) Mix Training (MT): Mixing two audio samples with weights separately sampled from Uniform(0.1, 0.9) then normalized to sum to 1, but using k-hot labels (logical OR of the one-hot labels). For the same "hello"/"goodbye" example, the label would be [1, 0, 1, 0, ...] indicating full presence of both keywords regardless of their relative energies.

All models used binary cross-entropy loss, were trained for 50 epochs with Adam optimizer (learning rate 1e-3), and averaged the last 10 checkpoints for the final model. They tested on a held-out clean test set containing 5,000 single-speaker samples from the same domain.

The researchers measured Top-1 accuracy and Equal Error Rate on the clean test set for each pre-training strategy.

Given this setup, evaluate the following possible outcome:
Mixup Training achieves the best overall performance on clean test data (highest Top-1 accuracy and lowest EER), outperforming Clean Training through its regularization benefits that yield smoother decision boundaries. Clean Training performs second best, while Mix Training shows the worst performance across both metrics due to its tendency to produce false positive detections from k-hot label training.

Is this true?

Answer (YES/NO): NO